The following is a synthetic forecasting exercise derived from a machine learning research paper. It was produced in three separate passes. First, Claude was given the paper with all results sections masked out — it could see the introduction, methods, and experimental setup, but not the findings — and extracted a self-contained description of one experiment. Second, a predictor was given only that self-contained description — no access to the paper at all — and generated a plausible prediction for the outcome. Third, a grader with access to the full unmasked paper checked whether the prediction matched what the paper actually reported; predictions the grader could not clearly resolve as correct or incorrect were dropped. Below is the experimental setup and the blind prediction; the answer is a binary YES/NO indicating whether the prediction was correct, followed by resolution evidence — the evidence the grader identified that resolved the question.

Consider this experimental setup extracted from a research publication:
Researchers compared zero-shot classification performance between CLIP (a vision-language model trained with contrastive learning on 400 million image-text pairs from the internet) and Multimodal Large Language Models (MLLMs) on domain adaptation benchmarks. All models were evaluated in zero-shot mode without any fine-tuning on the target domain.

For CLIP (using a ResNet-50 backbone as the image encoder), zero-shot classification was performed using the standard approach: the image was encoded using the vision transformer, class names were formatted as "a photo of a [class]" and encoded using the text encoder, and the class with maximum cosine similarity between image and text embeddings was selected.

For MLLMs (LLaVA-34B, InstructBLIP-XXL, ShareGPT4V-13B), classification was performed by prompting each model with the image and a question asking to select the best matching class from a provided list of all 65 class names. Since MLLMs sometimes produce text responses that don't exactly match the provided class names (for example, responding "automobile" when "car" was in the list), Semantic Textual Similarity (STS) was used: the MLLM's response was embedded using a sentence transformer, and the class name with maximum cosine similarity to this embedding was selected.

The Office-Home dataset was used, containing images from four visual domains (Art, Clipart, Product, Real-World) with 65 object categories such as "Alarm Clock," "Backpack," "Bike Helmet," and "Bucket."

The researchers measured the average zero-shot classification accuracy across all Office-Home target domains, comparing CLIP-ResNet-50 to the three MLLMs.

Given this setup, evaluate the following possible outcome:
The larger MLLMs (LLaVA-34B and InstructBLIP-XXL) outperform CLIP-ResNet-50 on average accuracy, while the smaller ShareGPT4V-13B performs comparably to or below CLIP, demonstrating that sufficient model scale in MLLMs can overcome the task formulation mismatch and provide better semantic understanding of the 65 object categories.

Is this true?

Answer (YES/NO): NO